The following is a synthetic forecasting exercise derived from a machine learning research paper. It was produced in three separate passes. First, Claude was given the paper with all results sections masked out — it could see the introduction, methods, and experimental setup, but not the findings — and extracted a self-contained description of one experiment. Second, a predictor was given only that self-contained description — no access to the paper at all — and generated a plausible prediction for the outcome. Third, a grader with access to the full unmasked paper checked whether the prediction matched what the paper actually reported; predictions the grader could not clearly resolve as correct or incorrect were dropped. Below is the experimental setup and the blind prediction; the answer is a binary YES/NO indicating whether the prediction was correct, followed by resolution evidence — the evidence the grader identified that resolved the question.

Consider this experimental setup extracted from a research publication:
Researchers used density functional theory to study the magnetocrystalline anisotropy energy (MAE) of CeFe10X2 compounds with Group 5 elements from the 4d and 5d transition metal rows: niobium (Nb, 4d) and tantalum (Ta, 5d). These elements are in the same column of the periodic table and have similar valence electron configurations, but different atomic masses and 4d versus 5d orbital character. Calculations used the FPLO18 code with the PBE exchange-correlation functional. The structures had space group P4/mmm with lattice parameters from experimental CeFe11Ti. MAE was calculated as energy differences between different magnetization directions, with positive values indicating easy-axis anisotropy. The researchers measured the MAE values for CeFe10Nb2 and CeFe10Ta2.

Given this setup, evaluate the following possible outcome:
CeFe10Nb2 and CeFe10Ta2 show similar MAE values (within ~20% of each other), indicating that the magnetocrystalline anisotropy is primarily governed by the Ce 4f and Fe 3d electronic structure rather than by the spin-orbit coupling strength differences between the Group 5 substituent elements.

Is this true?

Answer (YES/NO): YES